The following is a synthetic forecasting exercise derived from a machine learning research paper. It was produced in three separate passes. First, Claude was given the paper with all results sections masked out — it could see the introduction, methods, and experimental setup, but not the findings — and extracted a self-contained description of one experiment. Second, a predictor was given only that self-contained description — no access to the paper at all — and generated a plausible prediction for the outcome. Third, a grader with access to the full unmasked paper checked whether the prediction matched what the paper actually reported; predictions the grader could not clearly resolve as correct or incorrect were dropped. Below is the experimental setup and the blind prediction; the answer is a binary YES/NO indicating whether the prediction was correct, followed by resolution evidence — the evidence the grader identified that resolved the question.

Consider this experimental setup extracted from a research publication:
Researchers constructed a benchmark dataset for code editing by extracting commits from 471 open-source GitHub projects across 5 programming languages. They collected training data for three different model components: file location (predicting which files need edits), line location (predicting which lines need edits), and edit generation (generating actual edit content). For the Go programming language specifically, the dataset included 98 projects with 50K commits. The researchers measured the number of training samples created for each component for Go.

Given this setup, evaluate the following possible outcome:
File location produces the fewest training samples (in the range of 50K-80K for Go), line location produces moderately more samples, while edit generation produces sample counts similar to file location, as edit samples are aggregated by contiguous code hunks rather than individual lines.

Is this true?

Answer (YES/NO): NO